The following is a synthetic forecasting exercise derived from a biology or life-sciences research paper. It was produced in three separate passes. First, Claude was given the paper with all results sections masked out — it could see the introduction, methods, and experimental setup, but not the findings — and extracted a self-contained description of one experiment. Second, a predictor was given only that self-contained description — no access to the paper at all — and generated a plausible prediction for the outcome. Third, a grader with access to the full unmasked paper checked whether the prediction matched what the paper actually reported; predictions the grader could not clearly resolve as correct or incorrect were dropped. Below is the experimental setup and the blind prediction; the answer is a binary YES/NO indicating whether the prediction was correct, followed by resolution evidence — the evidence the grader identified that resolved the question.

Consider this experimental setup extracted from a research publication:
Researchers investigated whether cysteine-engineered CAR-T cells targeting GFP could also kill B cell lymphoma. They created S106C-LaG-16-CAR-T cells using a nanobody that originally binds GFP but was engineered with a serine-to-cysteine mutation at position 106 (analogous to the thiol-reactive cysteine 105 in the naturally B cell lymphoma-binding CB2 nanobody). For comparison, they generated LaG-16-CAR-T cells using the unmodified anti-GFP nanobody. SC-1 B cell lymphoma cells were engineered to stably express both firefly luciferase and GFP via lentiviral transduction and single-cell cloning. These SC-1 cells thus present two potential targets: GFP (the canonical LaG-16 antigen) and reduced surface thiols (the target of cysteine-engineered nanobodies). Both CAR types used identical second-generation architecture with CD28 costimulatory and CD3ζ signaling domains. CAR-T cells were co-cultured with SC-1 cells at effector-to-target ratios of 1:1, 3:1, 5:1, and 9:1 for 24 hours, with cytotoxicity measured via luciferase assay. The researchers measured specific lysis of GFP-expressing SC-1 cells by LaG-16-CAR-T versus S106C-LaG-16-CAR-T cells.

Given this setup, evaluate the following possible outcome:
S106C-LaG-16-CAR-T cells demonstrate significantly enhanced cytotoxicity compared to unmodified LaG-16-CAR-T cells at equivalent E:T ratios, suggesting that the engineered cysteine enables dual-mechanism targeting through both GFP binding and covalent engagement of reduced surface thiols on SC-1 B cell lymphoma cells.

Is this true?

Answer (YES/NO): NO